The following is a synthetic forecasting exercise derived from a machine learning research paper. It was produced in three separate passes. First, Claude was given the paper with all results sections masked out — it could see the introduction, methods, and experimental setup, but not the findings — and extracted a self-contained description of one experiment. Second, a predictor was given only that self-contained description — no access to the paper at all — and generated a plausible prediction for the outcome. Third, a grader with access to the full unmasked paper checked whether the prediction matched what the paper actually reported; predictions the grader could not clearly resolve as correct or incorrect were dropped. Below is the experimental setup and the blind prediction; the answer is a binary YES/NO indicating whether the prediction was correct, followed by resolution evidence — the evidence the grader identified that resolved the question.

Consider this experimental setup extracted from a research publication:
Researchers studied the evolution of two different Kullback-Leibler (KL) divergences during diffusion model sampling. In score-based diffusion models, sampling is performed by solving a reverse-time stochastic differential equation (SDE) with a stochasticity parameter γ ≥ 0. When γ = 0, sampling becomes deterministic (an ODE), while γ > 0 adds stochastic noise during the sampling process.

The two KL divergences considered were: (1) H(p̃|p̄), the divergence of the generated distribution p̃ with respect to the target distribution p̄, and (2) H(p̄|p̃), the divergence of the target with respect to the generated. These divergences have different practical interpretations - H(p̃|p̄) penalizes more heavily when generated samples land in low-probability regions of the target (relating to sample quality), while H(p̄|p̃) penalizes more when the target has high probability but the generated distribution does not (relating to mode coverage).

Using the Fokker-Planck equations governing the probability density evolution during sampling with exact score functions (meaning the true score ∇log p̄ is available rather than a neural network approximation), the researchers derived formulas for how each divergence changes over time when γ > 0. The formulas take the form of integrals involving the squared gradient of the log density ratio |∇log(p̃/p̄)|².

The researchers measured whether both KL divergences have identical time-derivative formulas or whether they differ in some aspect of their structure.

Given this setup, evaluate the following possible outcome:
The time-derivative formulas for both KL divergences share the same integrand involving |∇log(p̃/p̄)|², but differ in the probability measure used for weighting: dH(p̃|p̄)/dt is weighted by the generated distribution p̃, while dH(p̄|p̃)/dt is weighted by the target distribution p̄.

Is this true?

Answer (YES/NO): YES